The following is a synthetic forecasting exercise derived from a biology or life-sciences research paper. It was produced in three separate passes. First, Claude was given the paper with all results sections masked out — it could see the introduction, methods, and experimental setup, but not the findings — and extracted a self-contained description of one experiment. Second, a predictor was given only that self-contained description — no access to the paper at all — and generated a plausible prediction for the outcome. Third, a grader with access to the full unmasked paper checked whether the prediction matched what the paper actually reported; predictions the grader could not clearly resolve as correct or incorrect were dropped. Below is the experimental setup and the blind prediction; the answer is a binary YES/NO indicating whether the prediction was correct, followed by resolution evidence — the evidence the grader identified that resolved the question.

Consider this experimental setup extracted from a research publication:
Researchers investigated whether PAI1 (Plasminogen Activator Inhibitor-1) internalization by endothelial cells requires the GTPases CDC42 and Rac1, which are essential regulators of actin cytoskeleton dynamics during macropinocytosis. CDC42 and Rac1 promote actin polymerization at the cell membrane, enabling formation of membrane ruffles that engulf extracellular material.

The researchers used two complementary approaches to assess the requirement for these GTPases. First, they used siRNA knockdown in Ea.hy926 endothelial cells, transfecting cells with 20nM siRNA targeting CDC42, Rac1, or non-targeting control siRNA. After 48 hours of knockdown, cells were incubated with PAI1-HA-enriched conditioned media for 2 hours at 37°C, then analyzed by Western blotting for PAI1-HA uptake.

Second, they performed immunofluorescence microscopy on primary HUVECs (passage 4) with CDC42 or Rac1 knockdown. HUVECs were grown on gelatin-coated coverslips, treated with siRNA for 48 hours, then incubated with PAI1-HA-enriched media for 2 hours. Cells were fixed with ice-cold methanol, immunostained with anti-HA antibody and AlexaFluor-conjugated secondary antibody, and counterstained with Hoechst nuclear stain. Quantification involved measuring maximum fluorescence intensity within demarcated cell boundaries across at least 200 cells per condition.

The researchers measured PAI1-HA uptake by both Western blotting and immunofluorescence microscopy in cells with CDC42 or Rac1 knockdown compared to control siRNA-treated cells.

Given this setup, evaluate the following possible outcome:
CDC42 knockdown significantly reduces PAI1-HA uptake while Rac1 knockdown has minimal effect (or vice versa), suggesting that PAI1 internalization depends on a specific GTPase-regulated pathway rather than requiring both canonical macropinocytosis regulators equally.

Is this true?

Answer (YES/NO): NO